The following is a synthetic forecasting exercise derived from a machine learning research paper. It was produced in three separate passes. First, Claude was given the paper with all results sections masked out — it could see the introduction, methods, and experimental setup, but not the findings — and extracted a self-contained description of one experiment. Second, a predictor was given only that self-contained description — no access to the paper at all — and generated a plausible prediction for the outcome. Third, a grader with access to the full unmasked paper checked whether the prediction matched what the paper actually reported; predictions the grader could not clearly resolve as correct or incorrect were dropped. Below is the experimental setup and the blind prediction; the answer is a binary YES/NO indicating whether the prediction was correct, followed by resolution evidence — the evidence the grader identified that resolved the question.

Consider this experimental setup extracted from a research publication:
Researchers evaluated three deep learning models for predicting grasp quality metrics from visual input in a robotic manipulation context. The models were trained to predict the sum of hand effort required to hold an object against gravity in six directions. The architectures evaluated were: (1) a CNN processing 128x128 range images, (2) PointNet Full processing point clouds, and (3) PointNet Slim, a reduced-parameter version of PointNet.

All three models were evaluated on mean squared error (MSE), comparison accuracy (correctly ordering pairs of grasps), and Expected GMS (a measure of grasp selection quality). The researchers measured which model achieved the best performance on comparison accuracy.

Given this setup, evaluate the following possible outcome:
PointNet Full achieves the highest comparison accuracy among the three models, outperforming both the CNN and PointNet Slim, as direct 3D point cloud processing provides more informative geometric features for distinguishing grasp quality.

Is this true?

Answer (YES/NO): NO